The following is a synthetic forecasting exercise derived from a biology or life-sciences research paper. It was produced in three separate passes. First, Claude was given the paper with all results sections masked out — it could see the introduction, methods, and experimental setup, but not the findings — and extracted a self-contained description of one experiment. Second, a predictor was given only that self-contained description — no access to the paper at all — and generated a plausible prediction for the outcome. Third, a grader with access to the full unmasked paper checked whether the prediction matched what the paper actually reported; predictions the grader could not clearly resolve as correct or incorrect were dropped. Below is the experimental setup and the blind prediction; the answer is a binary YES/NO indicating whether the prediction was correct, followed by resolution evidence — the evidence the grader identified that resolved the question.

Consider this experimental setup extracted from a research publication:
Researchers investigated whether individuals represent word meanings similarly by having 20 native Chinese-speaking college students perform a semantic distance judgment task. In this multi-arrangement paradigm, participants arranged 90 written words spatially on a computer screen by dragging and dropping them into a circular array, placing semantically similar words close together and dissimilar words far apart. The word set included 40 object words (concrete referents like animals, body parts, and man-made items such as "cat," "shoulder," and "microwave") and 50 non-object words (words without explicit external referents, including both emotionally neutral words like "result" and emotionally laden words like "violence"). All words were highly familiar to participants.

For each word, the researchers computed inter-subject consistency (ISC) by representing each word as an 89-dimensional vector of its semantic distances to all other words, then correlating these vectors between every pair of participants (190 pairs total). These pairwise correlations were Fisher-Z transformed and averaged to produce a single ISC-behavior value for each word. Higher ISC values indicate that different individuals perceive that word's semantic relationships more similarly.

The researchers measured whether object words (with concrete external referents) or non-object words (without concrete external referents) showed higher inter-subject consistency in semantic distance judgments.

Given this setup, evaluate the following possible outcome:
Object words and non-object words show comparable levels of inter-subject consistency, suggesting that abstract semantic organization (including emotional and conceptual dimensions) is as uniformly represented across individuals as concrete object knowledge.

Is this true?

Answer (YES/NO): NO